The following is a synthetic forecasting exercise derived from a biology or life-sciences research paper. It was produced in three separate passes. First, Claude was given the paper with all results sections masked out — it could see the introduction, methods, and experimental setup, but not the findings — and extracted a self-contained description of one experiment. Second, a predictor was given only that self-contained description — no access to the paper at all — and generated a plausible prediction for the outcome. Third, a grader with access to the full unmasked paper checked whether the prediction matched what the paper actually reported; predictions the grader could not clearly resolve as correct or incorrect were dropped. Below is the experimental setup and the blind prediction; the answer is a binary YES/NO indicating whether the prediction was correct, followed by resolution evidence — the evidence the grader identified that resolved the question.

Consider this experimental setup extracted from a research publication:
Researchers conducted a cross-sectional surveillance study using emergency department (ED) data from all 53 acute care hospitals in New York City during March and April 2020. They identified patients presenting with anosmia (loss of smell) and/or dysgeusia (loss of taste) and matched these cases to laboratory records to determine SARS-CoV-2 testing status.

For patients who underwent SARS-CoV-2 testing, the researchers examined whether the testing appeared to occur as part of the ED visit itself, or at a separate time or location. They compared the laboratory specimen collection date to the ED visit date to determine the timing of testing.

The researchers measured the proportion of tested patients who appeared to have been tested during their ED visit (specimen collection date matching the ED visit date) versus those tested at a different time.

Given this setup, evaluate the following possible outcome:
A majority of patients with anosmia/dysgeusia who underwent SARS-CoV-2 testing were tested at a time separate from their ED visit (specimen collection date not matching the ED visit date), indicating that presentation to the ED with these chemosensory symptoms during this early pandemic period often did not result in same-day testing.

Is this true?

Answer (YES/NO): NO